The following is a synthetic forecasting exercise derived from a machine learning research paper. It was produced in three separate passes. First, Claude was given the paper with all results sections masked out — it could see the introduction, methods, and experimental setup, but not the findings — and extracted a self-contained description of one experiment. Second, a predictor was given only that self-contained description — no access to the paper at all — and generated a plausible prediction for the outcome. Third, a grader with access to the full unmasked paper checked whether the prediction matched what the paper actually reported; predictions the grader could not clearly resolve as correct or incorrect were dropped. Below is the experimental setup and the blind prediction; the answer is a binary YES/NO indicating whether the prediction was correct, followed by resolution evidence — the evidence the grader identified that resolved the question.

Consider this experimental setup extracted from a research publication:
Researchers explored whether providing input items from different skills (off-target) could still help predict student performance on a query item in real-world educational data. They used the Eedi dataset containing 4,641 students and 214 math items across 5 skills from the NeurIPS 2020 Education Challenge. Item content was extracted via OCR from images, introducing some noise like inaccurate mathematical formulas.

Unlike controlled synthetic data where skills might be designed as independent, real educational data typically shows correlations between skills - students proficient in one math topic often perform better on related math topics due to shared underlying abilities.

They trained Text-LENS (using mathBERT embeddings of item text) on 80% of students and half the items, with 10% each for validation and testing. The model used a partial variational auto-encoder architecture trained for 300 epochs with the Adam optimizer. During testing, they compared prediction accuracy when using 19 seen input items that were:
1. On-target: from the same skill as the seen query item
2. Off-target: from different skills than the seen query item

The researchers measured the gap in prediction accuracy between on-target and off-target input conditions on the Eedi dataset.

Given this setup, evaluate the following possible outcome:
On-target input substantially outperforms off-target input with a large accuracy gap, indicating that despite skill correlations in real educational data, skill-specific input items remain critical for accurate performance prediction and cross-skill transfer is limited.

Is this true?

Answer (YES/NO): NO